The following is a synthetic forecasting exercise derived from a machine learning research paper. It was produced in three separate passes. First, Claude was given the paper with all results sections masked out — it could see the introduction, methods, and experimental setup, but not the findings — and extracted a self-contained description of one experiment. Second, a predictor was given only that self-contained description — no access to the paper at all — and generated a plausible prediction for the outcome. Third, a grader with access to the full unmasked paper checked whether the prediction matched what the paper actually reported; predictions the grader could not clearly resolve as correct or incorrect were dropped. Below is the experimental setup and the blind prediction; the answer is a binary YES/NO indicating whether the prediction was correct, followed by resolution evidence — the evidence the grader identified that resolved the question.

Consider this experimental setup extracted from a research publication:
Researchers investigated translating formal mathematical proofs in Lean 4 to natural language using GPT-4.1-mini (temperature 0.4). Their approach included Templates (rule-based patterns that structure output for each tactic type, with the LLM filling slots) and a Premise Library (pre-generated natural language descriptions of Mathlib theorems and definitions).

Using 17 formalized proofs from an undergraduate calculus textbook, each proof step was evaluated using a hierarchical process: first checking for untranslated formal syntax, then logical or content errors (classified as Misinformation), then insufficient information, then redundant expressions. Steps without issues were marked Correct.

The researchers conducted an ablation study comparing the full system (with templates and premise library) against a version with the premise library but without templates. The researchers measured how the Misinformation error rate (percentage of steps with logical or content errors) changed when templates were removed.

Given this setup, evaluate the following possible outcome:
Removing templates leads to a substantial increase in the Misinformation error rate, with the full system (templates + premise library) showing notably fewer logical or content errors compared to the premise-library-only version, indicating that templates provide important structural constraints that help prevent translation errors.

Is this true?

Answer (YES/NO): NO